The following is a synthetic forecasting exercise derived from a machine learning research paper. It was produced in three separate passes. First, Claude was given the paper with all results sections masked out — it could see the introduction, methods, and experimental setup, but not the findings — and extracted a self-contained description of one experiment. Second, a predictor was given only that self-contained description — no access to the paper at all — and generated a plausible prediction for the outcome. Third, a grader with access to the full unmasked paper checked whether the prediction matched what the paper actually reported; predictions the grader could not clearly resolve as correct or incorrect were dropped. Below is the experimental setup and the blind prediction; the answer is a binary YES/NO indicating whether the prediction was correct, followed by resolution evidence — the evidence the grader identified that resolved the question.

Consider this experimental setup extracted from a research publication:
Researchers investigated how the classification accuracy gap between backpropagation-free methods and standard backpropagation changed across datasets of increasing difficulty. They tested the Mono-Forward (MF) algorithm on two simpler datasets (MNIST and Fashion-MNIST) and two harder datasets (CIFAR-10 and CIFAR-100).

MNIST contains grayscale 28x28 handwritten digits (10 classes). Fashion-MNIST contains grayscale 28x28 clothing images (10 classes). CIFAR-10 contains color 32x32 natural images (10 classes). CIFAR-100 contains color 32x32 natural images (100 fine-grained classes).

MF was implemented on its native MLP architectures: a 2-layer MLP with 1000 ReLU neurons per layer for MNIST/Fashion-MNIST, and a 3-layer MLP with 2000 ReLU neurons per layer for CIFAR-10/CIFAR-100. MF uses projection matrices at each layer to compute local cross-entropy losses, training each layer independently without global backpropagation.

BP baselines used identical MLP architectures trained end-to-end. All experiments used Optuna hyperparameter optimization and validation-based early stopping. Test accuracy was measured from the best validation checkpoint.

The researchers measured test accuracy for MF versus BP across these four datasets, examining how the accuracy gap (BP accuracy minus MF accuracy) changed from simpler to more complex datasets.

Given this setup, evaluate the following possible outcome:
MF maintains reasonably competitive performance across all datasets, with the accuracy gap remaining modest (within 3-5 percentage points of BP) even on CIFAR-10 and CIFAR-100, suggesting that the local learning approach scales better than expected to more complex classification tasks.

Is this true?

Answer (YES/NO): NO